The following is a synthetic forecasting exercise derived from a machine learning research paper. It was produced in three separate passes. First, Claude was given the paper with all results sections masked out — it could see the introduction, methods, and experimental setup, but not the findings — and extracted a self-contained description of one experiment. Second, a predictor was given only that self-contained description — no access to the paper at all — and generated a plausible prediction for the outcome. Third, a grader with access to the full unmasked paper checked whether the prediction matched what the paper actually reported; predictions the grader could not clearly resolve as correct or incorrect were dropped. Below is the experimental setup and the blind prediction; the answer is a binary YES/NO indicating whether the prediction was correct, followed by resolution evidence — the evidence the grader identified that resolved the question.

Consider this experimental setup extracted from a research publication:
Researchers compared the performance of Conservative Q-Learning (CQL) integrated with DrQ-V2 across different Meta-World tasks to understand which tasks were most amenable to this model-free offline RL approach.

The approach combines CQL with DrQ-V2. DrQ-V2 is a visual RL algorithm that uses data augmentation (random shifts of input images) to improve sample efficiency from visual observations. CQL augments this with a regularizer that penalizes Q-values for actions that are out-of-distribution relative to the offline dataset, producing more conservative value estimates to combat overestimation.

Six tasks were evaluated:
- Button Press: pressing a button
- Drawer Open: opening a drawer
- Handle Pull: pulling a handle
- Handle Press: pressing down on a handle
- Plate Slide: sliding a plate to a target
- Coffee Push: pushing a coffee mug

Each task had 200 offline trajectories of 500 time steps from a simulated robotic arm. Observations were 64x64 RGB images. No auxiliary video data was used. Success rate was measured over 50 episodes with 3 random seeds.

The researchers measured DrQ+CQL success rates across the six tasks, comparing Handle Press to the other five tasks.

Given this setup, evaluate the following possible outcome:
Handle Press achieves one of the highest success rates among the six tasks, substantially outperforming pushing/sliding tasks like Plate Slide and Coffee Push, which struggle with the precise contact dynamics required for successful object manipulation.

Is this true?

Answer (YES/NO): NO